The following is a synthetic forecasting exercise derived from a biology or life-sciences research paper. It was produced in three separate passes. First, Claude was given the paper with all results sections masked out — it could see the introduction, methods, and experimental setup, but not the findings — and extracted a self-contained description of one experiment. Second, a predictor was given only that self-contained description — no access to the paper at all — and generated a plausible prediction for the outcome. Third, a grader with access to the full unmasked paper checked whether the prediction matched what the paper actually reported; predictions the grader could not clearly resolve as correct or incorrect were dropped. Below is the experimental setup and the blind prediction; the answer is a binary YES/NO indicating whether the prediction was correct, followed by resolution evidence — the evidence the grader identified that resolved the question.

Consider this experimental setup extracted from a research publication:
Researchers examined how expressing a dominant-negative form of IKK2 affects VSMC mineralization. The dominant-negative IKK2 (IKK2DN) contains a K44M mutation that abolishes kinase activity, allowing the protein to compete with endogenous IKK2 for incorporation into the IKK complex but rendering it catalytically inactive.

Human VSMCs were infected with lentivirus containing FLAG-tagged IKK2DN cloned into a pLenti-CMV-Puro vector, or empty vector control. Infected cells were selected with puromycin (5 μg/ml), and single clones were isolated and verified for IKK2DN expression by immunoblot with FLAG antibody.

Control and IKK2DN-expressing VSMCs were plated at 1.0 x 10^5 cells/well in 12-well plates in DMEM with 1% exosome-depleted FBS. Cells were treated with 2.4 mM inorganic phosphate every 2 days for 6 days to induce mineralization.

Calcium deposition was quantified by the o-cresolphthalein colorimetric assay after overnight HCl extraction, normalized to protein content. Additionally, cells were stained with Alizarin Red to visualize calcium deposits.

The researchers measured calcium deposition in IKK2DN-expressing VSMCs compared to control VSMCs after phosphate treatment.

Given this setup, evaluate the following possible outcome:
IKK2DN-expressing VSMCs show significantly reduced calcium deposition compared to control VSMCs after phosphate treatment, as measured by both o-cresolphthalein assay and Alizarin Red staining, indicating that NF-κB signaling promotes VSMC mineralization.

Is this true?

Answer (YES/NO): NO